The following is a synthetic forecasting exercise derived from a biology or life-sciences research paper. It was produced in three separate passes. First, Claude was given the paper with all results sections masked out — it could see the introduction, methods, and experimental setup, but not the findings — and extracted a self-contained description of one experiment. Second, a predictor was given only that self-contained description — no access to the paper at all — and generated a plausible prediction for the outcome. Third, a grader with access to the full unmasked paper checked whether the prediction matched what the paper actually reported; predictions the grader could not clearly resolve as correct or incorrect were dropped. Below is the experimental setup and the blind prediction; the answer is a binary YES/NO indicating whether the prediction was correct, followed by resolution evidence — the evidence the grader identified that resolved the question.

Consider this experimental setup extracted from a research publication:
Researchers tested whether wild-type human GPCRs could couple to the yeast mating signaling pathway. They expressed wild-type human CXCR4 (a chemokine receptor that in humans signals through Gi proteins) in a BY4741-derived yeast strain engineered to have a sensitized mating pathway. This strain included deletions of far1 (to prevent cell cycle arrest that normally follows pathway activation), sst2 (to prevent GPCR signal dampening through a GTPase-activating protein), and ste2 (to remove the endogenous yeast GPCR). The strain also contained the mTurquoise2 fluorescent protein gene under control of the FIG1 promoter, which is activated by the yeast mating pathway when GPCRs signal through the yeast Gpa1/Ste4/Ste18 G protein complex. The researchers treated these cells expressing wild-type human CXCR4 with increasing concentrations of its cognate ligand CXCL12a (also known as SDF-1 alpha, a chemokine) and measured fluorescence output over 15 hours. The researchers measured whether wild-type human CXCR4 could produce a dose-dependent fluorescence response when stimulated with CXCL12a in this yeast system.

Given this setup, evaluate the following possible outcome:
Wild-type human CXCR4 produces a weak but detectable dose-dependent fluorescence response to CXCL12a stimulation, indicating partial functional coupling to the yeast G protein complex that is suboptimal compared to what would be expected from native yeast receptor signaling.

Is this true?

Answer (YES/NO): NO